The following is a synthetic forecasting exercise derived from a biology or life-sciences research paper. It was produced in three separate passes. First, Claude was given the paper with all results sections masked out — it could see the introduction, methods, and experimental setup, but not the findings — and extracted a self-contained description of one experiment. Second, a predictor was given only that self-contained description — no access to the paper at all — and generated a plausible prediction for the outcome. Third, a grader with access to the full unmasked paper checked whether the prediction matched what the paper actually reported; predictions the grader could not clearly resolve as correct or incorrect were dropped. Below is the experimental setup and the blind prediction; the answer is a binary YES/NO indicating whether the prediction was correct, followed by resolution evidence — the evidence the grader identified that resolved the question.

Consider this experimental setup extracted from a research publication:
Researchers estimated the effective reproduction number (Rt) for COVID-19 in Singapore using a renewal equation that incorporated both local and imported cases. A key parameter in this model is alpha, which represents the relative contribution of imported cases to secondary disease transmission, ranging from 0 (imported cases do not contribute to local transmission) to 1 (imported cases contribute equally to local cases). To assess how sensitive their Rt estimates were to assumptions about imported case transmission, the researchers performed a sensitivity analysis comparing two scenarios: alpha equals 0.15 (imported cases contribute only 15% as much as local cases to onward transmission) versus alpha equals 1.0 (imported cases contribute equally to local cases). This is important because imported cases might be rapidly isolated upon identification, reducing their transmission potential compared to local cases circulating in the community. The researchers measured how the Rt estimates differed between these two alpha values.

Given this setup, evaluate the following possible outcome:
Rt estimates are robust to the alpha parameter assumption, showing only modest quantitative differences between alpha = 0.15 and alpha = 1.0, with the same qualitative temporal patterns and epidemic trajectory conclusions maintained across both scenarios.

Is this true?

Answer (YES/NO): YES